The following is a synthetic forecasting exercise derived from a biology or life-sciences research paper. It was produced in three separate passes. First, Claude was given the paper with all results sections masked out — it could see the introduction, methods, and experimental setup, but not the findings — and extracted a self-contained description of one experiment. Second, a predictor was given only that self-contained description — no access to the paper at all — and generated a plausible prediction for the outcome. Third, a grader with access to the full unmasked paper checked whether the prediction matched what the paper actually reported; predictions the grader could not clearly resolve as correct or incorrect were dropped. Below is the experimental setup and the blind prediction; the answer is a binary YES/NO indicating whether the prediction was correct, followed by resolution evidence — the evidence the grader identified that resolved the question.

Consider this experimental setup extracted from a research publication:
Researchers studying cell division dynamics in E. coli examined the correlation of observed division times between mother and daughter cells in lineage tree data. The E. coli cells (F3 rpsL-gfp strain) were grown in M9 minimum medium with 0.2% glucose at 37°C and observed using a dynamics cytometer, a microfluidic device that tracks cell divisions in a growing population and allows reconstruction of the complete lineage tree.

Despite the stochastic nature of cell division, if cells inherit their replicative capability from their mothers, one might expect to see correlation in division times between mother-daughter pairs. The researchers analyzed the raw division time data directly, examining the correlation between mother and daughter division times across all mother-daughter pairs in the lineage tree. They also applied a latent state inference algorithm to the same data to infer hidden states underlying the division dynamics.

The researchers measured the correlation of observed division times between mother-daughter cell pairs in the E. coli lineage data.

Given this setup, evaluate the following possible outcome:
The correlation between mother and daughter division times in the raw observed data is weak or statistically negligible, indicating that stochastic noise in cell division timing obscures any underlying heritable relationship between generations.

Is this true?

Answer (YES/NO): NO